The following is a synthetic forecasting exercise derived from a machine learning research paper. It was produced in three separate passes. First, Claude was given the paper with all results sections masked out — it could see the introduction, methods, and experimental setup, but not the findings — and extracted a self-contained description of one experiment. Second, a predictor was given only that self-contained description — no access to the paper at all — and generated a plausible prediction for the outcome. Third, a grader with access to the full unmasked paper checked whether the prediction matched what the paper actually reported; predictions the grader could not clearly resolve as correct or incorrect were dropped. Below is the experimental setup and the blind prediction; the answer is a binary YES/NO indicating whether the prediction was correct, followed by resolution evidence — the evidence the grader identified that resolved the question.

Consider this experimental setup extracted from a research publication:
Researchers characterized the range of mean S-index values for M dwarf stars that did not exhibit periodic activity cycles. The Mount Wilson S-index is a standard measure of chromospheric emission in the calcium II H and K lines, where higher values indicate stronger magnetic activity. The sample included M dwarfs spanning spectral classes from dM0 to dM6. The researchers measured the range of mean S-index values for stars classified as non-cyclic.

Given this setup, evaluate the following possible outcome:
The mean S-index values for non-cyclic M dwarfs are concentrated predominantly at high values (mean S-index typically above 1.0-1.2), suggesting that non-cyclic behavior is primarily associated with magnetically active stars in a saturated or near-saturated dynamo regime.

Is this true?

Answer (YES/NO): NO